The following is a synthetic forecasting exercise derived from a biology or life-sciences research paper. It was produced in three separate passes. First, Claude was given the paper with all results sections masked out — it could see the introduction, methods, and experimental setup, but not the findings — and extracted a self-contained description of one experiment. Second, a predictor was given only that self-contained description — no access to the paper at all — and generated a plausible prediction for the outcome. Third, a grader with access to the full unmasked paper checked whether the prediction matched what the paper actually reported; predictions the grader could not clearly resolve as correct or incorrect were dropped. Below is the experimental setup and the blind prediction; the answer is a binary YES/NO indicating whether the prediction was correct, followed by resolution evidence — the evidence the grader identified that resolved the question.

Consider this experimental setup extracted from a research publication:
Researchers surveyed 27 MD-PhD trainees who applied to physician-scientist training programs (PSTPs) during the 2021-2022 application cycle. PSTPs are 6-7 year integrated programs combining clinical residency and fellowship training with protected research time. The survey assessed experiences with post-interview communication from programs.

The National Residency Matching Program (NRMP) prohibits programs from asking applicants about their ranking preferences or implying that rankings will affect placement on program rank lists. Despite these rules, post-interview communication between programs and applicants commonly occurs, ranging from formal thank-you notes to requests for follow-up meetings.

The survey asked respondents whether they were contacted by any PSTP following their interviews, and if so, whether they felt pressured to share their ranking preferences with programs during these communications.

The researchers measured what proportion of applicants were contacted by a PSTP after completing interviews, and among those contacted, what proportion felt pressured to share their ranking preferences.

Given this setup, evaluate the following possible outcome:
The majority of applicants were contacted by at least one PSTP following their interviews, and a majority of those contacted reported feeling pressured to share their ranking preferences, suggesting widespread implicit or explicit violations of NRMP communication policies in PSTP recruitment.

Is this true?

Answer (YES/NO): NO